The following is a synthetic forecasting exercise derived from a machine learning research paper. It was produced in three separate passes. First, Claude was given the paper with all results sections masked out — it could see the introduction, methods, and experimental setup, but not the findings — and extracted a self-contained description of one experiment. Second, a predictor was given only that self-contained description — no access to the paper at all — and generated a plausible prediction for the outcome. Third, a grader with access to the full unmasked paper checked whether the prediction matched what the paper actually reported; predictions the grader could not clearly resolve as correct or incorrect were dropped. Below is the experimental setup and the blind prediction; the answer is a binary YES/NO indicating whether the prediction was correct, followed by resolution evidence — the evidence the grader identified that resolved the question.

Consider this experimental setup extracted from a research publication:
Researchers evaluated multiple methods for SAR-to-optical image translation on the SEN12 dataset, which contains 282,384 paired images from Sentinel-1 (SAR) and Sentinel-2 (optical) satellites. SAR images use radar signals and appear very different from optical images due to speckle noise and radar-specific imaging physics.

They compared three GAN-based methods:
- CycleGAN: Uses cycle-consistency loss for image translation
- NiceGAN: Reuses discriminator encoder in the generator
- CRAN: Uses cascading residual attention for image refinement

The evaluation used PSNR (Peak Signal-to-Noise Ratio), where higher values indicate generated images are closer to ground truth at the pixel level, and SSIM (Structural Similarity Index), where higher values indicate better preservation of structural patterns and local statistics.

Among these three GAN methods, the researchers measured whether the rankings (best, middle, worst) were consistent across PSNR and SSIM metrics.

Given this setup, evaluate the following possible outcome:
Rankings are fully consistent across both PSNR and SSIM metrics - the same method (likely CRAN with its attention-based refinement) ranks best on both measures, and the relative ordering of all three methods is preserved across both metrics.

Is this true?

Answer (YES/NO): NO